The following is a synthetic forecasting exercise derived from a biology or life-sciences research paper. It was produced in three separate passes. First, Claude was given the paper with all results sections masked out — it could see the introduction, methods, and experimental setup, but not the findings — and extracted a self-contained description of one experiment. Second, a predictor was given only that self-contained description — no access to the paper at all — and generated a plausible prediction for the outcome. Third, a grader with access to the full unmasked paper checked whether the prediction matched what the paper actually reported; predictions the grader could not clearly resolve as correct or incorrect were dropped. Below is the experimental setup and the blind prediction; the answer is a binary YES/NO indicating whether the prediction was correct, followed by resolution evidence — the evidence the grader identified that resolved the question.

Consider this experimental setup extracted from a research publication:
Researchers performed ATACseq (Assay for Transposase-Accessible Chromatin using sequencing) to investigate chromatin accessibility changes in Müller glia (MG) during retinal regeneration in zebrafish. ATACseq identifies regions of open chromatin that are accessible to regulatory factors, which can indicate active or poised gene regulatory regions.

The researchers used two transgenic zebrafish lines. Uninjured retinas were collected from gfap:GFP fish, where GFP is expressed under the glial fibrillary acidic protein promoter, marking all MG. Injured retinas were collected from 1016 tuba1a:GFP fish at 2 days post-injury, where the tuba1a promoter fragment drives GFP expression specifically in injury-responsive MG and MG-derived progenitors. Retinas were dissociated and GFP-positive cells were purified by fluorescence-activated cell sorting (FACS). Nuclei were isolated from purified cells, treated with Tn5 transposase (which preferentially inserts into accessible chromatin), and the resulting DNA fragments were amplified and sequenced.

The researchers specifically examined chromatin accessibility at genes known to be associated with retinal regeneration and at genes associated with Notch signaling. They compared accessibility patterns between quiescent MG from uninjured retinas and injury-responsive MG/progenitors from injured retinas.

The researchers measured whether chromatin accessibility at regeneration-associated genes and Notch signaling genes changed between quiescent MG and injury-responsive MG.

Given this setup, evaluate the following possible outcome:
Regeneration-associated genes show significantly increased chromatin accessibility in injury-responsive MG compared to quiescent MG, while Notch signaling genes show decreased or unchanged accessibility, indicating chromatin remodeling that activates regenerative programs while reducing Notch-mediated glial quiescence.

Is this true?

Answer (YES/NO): YES